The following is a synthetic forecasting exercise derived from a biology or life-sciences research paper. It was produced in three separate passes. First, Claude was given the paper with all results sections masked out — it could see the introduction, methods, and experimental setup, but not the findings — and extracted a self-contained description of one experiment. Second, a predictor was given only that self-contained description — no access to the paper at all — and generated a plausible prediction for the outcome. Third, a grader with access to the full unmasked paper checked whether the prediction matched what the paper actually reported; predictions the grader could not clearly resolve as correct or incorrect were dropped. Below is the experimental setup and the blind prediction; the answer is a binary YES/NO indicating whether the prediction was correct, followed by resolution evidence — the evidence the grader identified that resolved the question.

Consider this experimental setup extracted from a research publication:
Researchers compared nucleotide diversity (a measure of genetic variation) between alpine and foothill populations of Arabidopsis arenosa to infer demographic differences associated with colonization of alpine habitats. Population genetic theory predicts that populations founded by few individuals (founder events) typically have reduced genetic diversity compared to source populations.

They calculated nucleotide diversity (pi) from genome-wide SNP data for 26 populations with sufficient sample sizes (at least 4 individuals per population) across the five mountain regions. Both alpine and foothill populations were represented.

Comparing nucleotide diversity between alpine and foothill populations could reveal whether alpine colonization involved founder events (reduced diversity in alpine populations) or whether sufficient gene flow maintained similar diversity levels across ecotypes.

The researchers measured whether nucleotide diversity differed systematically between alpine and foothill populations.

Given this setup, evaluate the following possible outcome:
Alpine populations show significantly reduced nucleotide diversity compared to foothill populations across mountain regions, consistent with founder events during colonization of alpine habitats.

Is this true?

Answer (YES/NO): NO